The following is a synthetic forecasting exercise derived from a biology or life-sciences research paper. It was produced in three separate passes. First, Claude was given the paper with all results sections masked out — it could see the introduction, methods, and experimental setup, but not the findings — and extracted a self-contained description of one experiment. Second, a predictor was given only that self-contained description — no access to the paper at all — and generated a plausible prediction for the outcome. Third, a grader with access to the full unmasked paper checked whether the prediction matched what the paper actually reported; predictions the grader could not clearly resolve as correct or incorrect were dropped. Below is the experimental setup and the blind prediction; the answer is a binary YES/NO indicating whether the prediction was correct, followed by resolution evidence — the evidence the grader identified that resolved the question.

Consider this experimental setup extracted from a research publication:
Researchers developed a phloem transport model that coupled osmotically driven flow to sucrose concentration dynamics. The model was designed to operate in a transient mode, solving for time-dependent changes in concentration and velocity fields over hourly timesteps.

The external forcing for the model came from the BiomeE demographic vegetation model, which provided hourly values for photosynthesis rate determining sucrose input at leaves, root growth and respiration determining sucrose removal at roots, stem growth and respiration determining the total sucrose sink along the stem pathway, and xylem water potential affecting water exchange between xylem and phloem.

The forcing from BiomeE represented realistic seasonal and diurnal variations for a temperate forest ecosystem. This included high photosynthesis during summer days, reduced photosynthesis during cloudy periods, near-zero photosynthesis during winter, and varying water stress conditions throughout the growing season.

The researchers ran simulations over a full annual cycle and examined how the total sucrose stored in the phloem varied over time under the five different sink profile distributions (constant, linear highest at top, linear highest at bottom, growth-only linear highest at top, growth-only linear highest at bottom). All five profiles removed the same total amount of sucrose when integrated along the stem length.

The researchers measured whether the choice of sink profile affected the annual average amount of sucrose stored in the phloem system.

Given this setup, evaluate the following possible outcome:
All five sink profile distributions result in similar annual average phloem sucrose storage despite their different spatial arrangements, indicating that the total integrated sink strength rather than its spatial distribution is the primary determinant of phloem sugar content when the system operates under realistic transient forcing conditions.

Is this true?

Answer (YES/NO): YES